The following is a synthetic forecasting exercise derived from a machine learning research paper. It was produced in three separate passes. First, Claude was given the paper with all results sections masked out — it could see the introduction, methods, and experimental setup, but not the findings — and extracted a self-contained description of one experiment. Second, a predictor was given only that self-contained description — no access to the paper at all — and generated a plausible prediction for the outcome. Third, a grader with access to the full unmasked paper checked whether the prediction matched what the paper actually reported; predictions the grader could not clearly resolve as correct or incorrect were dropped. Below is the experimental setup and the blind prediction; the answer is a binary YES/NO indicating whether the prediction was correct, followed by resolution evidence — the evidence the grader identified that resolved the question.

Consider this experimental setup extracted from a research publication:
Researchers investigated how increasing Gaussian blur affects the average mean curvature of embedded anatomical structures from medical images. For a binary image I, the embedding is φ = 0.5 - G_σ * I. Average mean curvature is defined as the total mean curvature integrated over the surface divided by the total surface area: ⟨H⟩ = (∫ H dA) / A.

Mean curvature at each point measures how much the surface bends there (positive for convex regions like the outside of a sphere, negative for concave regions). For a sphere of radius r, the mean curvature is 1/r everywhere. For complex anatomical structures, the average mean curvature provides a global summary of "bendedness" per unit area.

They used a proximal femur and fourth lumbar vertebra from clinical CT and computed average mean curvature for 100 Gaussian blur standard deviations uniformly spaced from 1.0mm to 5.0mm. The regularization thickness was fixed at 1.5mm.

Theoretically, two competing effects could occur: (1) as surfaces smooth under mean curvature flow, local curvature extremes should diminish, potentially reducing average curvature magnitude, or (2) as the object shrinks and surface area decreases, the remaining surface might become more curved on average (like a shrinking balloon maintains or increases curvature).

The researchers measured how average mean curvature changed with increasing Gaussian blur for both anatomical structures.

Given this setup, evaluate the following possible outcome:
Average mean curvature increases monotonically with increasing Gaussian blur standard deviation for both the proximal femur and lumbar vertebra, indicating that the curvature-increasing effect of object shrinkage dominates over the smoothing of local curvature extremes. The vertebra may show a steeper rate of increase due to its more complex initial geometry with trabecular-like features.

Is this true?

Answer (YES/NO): NO